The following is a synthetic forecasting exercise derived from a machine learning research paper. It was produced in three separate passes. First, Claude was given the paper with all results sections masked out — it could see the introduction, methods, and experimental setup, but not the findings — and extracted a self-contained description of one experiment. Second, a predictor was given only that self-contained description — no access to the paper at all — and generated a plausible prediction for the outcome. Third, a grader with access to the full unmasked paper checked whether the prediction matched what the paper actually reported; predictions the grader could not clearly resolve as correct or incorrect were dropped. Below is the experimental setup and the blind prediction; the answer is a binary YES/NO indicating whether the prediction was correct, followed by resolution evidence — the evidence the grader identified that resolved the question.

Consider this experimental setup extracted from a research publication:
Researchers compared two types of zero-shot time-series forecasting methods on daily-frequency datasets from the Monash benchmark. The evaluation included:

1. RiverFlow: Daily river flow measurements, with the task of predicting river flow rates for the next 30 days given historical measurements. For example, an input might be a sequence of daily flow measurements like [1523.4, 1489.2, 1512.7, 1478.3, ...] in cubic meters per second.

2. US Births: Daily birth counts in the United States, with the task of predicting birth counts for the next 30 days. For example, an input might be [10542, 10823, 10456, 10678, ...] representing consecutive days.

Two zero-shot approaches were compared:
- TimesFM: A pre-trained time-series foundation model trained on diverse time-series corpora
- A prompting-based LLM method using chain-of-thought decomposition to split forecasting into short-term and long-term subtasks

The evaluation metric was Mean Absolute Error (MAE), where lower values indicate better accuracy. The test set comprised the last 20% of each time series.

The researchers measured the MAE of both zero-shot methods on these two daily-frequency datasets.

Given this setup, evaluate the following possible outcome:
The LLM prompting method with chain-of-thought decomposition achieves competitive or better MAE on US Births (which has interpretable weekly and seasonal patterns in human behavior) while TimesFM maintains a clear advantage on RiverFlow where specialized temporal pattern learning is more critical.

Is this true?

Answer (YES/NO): NO